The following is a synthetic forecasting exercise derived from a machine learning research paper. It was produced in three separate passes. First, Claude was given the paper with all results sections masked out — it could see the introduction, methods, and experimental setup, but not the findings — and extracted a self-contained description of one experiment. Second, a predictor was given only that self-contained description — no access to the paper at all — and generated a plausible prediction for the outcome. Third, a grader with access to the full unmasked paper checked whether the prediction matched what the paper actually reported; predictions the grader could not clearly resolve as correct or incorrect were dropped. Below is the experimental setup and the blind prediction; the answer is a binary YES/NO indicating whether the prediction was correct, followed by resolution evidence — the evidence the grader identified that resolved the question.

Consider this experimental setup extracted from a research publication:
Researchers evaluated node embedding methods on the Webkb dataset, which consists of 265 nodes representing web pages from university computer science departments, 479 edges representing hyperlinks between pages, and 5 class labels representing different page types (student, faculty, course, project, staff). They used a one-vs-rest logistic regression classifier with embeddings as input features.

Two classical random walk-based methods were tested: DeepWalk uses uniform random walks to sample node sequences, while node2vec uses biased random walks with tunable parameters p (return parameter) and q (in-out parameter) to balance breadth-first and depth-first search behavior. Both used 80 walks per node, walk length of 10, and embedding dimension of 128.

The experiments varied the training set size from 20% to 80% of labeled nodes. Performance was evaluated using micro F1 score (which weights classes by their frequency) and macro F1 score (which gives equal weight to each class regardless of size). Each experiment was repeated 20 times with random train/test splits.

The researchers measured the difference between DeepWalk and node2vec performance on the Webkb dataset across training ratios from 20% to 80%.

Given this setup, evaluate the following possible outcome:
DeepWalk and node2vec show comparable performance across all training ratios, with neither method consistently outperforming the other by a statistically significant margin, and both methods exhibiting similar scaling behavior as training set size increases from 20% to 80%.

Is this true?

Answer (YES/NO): YES